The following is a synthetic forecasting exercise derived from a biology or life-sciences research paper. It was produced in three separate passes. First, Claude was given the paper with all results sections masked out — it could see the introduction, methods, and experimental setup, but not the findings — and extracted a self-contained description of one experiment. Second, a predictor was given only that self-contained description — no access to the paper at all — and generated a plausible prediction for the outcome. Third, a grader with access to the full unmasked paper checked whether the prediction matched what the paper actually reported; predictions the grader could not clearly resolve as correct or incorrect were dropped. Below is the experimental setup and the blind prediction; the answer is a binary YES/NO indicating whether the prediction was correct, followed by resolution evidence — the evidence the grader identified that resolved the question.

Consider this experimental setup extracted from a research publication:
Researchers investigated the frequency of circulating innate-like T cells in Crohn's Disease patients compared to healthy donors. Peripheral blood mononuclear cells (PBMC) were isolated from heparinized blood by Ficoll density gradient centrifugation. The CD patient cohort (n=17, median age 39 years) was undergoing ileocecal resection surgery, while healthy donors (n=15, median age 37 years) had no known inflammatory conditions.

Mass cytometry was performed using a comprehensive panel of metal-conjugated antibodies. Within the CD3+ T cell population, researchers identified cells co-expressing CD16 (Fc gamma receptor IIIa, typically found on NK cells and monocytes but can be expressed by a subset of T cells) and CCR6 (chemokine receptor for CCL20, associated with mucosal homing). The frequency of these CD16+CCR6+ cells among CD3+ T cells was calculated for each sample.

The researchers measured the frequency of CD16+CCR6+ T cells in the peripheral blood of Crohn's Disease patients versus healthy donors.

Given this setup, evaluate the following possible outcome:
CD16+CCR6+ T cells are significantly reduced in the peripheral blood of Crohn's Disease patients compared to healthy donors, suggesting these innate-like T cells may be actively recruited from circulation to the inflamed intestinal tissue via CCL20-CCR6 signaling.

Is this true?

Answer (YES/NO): NO